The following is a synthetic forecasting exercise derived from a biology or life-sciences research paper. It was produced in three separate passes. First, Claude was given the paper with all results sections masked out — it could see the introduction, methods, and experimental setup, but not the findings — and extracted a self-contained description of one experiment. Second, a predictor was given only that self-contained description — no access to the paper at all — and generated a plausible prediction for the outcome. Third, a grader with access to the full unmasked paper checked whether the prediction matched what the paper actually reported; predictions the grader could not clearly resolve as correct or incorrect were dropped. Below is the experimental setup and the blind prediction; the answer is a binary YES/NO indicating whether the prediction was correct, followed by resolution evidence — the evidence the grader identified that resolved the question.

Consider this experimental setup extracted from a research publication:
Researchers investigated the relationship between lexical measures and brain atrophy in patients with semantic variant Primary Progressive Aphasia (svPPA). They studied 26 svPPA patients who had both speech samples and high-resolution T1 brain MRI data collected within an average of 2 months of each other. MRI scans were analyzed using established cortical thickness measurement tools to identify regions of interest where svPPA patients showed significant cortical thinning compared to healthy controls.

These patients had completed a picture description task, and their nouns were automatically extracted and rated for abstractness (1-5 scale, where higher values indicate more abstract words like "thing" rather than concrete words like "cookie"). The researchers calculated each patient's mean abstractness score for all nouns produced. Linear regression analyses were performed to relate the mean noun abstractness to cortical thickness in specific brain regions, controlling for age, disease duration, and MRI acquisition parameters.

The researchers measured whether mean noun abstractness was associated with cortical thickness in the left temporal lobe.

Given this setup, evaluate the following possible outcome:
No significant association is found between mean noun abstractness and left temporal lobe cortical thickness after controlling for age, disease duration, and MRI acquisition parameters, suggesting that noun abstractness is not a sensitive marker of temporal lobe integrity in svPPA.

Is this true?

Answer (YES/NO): NO